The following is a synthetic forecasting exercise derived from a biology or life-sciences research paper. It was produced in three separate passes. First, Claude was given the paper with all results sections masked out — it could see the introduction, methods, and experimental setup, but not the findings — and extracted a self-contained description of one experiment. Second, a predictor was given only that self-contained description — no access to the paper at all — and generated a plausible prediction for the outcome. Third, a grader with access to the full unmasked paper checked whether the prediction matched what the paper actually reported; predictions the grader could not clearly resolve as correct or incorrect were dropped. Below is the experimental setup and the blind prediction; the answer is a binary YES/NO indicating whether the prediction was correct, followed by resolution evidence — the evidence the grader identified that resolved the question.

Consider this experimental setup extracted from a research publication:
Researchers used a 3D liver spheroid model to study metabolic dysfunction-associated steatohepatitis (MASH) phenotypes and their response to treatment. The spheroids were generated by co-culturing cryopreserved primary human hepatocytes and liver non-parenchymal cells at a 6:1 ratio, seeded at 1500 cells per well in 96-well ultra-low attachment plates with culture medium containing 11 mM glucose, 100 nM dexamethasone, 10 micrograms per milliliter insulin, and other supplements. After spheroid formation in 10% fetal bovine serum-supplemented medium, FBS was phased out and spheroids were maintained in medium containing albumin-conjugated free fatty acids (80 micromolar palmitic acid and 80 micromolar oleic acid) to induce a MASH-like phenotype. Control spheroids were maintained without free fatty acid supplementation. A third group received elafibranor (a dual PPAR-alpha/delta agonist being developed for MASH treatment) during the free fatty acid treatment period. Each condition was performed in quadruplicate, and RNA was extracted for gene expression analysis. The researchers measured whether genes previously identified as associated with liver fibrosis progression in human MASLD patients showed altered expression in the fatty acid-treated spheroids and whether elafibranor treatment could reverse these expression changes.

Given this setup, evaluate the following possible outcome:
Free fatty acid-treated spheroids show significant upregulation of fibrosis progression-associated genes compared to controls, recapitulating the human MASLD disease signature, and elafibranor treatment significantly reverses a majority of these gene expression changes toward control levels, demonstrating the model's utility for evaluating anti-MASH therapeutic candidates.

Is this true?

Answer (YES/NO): YES